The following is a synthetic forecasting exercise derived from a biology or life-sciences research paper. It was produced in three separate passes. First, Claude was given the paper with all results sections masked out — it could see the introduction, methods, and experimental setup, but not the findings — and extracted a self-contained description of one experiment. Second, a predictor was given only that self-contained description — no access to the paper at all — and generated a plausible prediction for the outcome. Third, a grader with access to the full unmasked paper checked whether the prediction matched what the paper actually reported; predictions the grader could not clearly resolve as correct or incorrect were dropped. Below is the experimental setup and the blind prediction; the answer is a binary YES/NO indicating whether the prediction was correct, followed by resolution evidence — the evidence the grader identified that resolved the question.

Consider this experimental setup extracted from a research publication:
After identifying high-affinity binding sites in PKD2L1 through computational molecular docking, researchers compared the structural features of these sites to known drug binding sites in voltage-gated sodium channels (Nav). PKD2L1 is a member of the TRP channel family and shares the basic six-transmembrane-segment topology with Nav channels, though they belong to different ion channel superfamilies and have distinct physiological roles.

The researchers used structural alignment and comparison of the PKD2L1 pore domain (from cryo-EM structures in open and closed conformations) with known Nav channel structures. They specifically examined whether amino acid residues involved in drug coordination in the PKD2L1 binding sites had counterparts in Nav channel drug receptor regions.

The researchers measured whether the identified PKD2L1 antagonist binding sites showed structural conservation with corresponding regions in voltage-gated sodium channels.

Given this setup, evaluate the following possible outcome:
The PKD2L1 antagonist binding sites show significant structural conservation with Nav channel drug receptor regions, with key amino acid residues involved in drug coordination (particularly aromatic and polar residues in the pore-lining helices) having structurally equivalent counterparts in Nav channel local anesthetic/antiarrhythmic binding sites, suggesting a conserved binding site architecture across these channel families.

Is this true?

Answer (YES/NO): YES